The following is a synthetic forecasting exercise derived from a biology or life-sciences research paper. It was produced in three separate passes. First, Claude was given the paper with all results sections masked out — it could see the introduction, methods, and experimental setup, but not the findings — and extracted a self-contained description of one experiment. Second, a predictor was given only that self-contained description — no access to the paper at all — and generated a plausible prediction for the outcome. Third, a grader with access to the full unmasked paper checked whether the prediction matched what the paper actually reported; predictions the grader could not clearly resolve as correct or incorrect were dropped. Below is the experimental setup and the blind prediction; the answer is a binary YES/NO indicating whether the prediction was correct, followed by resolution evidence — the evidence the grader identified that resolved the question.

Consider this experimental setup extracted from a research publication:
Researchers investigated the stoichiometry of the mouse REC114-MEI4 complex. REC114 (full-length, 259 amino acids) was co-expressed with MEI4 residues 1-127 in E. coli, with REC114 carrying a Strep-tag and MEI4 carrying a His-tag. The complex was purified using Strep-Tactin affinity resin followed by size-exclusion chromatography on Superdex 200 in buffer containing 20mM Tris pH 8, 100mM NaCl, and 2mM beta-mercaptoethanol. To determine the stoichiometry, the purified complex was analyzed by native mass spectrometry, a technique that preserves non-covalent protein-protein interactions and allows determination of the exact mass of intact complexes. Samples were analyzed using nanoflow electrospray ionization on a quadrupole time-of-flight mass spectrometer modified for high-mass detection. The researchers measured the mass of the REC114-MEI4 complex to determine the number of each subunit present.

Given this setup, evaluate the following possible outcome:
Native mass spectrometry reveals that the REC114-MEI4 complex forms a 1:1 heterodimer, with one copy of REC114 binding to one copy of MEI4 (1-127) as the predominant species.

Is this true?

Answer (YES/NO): NO